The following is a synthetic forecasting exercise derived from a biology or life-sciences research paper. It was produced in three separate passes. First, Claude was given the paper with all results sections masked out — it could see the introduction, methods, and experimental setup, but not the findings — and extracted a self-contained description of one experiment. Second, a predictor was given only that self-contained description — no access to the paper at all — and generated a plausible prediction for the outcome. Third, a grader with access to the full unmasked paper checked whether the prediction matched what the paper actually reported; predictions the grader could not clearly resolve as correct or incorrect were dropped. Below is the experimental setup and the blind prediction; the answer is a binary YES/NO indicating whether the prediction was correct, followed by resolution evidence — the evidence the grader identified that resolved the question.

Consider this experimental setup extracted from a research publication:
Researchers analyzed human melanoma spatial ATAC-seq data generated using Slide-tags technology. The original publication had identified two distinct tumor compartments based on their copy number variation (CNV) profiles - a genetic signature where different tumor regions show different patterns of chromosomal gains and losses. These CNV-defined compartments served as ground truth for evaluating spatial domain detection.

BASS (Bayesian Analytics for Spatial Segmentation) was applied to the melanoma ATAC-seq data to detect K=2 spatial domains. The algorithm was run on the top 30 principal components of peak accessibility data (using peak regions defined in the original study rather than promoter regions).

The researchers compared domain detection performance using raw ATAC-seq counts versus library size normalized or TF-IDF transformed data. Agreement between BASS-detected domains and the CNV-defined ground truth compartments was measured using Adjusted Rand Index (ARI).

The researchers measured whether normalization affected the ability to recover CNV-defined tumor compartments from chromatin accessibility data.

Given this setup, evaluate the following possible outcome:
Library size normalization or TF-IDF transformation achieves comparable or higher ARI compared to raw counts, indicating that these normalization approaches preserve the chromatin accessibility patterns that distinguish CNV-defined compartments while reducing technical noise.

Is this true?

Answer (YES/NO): NO